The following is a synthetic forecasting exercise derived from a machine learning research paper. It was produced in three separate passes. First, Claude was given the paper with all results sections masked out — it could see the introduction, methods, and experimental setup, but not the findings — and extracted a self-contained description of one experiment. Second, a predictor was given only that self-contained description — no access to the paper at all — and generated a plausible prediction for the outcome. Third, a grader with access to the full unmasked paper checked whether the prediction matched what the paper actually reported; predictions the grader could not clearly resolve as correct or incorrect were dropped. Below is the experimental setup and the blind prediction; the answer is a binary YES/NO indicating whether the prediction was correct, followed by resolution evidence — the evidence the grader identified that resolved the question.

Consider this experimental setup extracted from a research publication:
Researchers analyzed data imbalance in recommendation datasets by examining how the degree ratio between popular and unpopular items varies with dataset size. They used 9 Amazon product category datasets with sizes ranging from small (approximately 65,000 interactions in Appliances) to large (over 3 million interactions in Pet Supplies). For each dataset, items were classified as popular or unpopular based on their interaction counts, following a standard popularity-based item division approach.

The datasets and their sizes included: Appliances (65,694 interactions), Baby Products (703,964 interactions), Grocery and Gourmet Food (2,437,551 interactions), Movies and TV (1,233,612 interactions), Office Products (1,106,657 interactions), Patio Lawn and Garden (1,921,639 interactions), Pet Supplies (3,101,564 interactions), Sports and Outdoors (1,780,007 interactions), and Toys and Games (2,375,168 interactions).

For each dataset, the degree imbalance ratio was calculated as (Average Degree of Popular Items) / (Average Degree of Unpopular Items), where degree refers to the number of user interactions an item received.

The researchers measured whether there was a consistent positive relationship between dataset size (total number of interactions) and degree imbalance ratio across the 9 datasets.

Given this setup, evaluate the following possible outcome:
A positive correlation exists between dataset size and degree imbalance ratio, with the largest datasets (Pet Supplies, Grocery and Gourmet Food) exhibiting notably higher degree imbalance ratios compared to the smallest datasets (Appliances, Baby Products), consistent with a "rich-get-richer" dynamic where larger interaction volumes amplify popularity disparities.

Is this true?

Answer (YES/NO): NO